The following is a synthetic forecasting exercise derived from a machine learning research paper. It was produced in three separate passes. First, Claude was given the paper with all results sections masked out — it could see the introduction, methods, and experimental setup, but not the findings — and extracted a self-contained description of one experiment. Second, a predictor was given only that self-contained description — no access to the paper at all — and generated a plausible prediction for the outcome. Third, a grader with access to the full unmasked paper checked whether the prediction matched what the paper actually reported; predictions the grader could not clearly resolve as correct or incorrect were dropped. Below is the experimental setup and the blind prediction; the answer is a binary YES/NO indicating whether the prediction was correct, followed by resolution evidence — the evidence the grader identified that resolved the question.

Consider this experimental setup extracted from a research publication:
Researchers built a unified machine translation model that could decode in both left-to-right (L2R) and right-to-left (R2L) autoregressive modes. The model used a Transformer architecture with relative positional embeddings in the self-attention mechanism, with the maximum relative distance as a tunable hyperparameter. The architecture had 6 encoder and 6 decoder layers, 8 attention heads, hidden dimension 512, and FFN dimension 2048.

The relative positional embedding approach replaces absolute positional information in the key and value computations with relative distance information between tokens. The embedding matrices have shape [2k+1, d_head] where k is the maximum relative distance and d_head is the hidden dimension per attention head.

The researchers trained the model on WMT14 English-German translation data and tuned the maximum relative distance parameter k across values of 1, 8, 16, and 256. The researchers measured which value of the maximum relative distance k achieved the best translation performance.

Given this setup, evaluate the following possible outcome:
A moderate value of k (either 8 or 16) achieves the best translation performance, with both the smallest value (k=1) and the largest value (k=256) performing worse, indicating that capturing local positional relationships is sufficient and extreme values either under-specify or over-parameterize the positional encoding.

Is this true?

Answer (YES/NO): NO